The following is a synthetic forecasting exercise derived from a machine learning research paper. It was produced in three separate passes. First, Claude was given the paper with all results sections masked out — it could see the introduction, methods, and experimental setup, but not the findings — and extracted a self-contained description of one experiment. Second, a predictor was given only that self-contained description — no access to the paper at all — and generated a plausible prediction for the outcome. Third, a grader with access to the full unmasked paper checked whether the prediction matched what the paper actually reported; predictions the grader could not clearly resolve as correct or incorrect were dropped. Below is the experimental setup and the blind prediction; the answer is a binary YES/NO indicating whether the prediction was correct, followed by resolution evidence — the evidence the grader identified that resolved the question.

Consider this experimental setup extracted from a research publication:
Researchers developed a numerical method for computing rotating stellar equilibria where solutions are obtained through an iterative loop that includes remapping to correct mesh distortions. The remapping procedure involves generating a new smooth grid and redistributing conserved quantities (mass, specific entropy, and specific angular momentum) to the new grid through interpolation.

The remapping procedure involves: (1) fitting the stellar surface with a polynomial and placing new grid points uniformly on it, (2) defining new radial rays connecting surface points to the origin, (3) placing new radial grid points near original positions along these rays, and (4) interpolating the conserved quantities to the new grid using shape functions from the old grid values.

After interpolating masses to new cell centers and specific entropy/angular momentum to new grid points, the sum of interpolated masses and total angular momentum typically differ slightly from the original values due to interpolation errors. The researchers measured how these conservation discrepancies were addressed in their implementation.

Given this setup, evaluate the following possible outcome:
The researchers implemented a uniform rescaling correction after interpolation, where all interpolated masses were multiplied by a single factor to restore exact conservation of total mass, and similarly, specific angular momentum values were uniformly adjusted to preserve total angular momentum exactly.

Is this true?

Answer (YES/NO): YES